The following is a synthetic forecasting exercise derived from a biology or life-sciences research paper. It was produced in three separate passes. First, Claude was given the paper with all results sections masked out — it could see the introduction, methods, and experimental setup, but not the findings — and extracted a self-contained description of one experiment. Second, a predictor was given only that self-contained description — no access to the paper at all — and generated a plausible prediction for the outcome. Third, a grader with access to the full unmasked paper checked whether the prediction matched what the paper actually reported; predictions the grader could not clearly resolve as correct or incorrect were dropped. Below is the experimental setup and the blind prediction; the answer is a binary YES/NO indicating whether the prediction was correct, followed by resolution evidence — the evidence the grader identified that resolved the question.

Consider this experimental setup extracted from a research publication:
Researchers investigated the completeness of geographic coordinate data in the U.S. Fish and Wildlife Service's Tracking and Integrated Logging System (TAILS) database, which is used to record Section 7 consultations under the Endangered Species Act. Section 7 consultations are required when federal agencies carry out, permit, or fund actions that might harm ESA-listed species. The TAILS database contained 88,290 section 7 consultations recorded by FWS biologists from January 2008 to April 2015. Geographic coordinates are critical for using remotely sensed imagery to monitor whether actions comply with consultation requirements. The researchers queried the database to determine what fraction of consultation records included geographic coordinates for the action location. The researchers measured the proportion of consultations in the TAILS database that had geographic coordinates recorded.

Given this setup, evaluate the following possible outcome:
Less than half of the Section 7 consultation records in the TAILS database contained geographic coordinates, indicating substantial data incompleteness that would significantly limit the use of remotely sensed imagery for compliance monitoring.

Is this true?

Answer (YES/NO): YES